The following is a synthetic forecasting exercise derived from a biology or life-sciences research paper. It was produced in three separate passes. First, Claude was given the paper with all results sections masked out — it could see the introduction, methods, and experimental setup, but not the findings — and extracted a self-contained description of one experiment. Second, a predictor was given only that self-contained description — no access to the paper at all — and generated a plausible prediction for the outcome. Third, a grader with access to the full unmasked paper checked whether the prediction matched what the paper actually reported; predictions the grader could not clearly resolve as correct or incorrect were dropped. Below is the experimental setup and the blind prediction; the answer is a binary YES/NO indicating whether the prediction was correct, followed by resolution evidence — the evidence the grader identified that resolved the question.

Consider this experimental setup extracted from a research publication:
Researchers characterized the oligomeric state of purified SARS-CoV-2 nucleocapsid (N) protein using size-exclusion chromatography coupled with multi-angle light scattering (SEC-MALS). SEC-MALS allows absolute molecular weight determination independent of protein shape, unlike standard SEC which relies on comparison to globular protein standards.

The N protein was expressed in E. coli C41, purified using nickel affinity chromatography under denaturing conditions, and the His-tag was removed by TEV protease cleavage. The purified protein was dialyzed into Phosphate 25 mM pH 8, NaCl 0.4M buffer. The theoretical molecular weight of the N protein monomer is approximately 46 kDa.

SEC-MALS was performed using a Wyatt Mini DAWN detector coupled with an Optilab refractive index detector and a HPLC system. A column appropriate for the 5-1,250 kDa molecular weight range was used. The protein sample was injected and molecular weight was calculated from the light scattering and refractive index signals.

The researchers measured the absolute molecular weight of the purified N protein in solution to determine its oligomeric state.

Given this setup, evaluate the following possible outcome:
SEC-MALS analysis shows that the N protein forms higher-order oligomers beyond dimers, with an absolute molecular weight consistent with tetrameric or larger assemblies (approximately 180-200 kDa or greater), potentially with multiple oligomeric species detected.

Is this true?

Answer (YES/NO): NO